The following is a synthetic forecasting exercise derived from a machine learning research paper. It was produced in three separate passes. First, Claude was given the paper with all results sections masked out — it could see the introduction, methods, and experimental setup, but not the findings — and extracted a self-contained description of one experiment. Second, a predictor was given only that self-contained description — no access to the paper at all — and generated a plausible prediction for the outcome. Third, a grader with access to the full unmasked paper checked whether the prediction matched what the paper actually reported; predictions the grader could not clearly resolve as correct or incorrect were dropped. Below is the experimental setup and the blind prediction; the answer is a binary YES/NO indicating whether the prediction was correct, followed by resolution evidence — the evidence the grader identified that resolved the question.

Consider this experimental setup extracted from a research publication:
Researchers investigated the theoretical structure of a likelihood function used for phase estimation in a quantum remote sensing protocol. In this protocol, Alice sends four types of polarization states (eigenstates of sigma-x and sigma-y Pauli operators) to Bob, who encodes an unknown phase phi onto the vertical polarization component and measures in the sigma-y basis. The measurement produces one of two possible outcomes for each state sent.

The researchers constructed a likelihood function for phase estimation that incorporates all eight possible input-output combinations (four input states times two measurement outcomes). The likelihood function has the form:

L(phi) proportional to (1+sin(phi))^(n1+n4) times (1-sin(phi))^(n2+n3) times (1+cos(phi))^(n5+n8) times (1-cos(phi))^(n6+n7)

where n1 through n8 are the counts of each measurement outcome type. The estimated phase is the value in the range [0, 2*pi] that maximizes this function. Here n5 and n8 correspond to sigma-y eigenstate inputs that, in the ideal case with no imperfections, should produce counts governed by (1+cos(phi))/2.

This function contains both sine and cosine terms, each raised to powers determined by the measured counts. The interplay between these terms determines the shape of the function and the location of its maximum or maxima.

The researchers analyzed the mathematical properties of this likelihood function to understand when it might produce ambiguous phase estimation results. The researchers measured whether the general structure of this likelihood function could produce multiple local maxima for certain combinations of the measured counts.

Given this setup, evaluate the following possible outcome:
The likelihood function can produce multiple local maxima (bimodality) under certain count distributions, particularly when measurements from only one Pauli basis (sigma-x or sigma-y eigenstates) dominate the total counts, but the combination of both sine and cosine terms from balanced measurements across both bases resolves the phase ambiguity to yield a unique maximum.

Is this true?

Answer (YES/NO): NO